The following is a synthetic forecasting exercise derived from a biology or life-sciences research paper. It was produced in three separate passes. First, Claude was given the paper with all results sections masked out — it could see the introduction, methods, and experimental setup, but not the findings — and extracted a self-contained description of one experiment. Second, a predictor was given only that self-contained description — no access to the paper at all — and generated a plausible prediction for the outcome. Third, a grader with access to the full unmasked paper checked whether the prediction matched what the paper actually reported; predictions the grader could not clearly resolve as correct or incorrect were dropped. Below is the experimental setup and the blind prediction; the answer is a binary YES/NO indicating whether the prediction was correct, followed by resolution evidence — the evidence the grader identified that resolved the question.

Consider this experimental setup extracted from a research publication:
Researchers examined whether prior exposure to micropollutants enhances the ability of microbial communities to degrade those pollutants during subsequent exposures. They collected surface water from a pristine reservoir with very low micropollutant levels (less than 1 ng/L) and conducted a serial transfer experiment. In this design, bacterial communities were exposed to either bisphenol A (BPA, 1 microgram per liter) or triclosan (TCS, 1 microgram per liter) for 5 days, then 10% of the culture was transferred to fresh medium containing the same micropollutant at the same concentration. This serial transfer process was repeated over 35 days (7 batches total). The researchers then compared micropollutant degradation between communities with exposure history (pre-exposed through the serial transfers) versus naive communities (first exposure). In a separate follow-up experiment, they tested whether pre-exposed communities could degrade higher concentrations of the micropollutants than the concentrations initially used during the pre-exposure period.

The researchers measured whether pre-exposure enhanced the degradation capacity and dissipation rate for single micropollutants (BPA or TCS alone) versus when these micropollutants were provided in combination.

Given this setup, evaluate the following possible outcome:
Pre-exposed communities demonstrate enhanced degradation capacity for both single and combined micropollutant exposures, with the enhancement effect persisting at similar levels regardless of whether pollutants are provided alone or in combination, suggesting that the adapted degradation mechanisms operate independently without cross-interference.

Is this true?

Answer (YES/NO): NO